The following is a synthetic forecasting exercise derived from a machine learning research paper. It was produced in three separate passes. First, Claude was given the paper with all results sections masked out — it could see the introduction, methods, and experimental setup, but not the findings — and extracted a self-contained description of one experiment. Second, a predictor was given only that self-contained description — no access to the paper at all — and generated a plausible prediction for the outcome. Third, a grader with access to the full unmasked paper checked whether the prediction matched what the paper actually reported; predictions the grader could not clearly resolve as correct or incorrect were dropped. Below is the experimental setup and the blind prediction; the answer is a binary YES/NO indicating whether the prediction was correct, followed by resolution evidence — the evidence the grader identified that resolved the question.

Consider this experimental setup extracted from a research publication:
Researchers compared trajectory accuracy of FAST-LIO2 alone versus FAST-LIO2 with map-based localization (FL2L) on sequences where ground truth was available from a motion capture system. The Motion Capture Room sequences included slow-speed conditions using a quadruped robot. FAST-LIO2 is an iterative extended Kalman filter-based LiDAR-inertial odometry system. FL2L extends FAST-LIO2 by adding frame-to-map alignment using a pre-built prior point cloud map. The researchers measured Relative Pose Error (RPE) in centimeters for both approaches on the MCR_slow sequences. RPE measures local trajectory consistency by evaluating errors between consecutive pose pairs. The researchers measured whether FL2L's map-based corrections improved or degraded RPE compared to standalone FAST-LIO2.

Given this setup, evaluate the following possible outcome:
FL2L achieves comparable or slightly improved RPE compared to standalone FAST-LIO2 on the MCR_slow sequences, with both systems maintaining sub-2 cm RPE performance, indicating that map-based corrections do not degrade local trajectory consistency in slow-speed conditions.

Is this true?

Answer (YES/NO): NO